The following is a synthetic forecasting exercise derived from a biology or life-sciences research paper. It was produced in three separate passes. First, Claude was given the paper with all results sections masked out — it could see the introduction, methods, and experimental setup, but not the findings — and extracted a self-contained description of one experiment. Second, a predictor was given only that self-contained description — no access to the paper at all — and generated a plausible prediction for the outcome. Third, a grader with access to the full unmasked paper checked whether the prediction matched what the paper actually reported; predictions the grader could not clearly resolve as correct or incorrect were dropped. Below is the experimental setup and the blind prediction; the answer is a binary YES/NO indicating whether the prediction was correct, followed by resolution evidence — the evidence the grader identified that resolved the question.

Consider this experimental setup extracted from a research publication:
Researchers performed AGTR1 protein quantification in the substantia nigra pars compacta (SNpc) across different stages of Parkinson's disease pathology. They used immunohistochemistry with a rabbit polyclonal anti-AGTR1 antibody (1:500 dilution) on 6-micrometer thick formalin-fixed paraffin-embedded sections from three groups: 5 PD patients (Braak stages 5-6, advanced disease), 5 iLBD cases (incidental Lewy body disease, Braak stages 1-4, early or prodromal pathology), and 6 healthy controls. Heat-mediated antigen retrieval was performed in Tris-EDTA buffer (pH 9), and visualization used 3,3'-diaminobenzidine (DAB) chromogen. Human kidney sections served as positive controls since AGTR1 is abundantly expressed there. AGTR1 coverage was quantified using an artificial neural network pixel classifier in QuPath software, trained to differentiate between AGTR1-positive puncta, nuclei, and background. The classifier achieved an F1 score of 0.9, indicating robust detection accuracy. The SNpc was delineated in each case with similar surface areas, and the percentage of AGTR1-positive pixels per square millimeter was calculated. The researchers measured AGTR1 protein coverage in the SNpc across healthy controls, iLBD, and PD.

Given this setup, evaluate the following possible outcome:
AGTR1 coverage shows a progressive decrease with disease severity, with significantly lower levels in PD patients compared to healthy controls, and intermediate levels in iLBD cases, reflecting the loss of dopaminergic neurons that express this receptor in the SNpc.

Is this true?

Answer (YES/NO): NO